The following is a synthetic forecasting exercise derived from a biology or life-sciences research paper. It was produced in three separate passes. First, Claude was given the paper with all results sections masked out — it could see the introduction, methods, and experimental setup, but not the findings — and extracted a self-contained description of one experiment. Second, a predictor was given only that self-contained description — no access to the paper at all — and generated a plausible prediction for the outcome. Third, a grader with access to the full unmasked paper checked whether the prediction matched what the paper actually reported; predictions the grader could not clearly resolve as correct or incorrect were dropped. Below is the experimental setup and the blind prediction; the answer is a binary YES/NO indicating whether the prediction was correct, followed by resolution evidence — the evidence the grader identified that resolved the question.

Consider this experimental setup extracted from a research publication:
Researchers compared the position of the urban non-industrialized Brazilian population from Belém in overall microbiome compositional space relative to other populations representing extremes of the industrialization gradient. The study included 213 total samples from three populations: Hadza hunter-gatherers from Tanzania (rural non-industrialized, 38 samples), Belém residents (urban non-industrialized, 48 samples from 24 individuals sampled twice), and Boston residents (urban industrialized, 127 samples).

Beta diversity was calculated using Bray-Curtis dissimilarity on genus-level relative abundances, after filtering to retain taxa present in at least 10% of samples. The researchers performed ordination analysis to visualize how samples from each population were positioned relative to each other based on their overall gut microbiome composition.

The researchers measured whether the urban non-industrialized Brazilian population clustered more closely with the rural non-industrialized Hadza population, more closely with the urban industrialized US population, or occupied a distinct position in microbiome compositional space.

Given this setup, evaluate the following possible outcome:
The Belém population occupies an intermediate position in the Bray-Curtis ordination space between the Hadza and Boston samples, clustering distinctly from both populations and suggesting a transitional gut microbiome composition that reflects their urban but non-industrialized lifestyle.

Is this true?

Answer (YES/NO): NO